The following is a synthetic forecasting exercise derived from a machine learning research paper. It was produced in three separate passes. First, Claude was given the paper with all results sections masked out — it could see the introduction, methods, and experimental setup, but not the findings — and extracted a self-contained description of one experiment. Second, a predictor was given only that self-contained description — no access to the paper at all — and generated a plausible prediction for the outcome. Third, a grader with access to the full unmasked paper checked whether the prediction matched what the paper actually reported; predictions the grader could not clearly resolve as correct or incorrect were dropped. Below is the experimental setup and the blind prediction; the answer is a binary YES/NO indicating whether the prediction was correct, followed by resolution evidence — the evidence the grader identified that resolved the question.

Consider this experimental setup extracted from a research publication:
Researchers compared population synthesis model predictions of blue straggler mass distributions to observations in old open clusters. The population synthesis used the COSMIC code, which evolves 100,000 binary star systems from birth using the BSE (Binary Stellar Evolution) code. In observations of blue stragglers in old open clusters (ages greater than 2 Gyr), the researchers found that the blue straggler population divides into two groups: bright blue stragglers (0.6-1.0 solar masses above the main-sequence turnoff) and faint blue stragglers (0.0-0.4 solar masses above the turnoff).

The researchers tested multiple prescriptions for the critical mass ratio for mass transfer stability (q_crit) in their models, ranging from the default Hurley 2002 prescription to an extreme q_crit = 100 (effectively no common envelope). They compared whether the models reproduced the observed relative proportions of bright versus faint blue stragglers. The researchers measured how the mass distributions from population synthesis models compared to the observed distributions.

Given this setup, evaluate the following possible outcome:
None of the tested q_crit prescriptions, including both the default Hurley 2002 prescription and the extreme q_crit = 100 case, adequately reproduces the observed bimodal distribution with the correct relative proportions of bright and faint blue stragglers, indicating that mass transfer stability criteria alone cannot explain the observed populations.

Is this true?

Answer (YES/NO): YES